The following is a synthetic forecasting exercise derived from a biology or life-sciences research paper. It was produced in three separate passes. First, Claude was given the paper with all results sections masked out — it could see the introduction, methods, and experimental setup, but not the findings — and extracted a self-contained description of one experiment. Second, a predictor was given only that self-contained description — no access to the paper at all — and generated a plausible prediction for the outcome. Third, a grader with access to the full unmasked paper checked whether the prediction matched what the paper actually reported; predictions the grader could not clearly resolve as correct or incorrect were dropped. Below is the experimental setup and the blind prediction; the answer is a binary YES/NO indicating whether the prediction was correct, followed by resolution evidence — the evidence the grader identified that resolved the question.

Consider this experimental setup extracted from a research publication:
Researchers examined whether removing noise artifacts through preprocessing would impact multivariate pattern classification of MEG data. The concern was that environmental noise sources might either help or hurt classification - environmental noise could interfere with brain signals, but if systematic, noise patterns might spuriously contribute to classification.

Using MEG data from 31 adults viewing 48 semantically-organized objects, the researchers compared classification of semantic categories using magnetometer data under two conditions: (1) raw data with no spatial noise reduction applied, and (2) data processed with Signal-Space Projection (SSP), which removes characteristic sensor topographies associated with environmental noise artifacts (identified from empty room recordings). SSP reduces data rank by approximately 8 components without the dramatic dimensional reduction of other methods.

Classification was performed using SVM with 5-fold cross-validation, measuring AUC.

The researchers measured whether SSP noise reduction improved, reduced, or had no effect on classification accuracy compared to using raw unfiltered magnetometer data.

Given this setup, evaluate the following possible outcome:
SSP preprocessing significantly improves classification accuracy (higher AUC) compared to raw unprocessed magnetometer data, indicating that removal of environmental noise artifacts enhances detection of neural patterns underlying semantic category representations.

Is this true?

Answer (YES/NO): NO